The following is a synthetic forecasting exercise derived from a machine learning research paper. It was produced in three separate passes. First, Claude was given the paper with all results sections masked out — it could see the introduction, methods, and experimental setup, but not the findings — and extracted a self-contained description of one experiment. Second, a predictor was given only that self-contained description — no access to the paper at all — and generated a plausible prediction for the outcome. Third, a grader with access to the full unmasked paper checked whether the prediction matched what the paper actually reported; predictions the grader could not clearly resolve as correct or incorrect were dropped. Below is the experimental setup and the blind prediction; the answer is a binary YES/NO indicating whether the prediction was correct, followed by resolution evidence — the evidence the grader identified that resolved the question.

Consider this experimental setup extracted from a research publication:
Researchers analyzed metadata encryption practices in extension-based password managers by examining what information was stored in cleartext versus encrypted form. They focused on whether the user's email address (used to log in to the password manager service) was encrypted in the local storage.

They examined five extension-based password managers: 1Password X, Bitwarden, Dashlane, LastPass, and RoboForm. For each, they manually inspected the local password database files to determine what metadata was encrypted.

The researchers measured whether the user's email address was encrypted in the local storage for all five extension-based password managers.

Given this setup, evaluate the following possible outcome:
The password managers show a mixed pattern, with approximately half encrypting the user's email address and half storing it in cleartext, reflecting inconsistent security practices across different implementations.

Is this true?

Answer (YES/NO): NO